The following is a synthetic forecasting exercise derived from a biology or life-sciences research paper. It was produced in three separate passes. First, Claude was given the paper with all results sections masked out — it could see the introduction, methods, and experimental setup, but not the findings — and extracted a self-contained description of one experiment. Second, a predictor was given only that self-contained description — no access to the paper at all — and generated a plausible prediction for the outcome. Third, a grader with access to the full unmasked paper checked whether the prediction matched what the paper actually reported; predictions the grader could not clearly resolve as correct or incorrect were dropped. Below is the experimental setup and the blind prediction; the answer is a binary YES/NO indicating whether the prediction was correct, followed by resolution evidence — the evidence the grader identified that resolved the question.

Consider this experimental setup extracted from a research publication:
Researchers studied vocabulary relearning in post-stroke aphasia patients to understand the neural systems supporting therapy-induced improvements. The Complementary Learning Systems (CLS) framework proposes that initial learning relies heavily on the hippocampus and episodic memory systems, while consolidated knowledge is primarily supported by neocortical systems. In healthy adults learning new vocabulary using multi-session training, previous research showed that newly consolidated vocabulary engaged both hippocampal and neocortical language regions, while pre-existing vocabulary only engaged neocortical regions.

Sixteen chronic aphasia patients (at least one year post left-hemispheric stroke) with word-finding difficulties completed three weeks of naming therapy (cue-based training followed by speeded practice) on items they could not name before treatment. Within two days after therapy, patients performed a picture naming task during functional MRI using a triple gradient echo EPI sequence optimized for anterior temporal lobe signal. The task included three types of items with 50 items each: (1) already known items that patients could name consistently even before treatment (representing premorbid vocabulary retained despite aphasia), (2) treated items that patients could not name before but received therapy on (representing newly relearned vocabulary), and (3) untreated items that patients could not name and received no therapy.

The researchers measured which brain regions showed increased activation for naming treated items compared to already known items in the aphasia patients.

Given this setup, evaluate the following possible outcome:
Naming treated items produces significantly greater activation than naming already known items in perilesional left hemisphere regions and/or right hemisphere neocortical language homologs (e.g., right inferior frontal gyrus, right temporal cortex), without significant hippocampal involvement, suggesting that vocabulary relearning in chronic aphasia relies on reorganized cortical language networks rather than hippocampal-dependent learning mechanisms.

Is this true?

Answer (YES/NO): NO